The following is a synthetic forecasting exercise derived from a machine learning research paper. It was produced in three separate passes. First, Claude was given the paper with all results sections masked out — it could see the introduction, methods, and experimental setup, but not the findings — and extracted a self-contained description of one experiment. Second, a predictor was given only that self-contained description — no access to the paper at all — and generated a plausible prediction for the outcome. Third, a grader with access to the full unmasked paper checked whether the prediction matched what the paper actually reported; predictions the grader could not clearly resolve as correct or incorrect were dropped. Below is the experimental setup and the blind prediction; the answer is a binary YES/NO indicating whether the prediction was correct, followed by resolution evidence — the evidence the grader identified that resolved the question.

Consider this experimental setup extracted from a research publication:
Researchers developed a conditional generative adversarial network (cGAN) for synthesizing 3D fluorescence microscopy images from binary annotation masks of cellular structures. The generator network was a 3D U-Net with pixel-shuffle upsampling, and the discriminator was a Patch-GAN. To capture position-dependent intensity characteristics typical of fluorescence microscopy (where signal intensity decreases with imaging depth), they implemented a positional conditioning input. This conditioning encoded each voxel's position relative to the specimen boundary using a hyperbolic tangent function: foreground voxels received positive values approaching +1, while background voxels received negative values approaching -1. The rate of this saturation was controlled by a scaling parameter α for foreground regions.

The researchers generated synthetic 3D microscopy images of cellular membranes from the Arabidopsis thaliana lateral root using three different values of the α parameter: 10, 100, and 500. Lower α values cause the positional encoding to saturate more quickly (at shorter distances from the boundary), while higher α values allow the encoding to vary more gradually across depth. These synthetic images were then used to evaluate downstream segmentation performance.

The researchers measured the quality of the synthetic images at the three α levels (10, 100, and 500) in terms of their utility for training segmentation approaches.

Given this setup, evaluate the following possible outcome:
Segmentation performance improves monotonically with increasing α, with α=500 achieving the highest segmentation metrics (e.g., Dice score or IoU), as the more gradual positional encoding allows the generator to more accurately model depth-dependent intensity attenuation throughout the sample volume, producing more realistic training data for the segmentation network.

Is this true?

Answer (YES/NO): YES